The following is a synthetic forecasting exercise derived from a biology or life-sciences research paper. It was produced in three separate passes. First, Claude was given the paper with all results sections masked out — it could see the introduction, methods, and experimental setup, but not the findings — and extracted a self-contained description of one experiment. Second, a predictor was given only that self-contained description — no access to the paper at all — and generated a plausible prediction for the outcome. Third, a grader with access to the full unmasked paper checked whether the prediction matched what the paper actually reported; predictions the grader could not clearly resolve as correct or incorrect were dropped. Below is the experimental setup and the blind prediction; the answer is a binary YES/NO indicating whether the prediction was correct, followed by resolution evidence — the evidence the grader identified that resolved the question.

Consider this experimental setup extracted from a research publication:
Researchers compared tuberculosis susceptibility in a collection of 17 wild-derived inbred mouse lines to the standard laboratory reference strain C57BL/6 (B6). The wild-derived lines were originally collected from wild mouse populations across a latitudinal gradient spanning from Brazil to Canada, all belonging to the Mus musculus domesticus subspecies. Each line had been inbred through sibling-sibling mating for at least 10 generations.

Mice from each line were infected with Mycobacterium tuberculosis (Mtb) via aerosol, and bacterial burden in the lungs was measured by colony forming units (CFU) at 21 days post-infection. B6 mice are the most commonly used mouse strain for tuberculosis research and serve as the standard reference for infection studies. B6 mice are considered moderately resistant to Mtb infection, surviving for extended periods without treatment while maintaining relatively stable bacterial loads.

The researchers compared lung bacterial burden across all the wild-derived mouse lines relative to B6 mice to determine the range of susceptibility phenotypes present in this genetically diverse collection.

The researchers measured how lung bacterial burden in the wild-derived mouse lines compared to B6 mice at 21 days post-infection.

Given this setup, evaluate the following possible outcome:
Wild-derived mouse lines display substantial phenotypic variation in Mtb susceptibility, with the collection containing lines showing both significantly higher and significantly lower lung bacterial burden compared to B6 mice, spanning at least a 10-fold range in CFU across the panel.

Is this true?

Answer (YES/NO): NO